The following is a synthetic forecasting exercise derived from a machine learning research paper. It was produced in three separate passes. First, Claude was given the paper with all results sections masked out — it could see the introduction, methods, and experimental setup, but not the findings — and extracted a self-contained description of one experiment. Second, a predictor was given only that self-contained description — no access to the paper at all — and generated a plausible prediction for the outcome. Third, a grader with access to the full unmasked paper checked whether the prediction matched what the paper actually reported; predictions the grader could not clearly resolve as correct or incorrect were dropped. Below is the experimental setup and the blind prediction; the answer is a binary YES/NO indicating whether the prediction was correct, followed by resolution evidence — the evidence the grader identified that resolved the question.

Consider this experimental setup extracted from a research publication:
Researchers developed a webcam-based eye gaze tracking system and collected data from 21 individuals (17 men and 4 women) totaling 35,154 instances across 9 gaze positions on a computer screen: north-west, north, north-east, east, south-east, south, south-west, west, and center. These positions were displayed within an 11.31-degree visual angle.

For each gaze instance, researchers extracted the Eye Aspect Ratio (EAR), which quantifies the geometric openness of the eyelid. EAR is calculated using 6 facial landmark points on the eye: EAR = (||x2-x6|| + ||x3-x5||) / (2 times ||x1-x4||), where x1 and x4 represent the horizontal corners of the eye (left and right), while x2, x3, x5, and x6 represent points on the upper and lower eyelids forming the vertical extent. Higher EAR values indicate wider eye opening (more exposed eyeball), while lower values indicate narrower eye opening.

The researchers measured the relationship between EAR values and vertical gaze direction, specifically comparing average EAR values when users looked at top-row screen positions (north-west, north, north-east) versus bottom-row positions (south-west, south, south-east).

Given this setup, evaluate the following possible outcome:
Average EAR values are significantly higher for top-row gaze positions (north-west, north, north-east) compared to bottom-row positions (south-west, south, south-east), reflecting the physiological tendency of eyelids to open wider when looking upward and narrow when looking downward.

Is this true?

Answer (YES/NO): YES